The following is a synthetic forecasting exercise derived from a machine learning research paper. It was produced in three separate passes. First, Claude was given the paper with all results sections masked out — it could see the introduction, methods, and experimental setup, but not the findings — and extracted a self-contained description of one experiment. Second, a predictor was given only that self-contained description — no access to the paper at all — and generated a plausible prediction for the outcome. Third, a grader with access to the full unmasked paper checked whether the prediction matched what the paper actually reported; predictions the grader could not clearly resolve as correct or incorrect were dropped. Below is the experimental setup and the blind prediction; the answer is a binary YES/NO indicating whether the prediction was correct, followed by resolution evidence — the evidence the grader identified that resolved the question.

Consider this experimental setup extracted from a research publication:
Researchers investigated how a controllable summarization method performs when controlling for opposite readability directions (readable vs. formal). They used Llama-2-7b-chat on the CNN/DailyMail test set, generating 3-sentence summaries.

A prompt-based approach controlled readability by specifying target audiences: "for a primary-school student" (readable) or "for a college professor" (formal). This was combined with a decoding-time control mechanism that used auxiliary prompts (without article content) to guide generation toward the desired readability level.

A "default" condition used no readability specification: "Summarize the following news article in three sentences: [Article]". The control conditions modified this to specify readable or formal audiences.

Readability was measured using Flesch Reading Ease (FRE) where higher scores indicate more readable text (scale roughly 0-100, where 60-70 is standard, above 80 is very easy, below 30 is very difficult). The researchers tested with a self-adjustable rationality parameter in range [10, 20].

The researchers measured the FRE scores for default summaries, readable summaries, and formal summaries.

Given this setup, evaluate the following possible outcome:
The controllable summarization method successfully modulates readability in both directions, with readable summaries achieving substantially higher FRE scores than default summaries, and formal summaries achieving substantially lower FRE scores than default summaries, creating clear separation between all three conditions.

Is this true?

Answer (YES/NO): NO